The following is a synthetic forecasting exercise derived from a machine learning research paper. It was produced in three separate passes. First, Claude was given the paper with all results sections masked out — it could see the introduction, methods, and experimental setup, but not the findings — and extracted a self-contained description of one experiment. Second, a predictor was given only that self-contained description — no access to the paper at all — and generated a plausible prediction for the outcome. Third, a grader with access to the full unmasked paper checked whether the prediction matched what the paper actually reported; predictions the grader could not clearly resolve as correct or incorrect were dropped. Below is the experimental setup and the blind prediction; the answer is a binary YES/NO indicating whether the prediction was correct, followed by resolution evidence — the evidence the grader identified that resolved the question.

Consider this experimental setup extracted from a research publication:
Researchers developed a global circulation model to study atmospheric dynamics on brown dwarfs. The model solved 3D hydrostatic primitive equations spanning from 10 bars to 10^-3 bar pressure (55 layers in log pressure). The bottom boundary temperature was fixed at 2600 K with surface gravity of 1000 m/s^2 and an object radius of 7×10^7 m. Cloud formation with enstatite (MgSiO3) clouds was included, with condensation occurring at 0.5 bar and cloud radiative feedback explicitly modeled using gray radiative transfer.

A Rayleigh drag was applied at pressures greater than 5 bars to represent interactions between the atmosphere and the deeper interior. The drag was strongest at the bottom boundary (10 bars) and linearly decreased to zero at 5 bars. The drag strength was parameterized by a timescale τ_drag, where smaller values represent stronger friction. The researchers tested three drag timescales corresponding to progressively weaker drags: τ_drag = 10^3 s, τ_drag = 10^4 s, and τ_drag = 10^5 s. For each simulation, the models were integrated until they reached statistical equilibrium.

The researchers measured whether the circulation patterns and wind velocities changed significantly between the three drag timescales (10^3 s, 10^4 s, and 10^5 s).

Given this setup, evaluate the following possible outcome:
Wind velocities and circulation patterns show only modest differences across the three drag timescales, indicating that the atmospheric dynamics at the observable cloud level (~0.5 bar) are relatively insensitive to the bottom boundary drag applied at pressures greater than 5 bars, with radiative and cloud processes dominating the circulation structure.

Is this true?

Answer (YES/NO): YES